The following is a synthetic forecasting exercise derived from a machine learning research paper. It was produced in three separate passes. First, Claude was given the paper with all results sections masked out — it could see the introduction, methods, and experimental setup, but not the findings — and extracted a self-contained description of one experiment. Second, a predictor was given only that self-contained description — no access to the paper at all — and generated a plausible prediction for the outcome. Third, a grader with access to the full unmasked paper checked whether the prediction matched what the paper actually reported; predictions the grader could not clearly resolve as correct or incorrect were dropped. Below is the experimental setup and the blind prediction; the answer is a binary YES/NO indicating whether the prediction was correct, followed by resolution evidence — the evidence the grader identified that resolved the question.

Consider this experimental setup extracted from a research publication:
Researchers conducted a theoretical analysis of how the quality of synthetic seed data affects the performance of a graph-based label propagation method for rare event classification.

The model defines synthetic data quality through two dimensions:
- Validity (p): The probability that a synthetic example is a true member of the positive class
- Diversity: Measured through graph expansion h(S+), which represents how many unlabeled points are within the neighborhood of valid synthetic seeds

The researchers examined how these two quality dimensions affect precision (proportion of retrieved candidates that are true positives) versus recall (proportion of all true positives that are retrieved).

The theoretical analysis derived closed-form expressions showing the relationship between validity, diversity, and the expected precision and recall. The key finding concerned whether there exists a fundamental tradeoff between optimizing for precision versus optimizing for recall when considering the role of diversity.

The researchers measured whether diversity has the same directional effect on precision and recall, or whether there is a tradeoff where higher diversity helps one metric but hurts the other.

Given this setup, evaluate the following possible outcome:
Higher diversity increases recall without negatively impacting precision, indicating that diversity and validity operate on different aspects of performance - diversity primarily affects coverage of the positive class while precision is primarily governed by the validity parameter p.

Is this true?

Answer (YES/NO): NO